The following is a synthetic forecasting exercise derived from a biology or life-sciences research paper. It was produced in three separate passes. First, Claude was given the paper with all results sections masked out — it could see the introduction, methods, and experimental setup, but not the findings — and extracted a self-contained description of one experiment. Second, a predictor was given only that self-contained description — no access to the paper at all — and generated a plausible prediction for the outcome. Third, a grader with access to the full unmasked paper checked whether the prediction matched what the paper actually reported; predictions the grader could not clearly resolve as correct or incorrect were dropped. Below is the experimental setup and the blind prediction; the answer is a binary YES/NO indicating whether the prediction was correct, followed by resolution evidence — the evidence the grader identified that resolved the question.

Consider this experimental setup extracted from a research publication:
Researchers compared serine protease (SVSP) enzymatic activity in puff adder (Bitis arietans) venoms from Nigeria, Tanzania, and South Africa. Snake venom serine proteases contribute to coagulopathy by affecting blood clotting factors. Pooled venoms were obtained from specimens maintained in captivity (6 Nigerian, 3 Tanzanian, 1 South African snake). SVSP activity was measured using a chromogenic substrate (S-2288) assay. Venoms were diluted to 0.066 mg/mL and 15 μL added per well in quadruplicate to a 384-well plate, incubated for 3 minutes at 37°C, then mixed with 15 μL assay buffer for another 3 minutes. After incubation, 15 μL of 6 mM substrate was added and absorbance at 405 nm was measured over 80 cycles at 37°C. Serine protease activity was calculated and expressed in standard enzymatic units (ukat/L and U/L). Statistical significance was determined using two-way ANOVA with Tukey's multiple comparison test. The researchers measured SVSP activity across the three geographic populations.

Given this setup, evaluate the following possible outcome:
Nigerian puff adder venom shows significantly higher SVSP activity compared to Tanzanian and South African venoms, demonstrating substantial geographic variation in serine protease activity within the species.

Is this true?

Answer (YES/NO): NO